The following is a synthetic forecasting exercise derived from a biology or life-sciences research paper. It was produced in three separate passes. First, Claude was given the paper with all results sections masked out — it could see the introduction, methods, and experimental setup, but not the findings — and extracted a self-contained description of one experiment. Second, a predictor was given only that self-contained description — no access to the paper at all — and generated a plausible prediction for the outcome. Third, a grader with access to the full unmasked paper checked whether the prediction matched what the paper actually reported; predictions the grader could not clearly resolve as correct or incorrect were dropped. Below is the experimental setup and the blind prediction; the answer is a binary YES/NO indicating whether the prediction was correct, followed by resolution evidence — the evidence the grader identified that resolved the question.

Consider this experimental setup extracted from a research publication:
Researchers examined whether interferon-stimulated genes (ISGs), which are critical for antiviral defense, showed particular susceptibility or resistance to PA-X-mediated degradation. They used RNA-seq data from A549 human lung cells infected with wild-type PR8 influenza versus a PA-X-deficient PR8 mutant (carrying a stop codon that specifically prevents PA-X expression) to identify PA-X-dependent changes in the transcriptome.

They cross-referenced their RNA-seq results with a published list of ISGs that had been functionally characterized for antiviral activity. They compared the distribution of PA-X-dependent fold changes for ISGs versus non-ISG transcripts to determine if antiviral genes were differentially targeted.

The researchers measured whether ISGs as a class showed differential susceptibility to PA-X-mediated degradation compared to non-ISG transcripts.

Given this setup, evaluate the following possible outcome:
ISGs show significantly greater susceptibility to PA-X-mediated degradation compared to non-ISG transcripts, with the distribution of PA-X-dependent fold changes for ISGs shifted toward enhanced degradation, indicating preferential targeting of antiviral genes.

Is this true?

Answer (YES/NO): NO